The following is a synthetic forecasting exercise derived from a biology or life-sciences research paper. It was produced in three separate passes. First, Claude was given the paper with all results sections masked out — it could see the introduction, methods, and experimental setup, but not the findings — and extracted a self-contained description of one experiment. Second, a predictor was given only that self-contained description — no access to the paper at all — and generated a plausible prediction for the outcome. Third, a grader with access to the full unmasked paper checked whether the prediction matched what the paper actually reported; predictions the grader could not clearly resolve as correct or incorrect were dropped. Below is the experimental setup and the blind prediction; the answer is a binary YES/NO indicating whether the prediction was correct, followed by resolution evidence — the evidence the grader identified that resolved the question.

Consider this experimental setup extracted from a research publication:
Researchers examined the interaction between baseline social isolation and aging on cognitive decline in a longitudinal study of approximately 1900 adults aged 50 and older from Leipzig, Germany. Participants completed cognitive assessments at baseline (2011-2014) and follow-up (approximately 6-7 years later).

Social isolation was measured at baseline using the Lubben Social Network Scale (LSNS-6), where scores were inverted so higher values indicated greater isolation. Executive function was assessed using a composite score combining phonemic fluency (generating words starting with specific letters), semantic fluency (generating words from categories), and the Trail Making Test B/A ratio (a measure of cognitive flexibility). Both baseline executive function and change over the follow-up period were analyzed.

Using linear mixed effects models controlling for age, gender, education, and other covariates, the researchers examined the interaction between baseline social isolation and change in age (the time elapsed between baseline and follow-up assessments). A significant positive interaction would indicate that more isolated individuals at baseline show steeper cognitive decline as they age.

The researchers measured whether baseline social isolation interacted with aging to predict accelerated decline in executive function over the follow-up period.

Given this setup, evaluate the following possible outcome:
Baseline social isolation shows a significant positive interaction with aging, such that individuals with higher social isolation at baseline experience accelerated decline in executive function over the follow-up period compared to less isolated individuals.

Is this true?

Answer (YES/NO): NO